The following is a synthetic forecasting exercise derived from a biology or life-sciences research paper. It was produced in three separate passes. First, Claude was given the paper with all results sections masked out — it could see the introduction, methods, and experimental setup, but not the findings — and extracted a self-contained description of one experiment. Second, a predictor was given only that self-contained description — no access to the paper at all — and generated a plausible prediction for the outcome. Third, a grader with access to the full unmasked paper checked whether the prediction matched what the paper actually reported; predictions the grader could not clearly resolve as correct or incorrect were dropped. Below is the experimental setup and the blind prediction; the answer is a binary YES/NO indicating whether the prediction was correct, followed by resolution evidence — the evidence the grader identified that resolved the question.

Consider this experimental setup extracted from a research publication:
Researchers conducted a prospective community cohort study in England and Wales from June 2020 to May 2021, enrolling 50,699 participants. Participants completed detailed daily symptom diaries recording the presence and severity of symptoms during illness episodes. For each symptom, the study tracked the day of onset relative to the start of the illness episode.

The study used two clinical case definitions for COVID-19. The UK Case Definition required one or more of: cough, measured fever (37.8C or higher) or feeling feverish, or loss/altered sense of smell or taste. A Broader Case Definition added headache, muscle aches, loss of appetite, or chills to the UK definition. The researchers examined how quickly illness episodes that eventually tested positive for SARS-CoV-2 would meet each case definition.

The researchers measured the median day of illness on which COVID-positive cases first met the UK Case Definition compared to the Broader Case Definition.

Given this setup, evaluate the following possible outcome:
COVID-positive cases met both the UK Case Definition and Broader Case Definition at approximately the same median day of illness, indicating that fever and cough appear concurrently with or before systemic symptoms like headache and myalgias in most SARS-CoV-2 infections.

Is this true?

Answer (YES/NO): NO